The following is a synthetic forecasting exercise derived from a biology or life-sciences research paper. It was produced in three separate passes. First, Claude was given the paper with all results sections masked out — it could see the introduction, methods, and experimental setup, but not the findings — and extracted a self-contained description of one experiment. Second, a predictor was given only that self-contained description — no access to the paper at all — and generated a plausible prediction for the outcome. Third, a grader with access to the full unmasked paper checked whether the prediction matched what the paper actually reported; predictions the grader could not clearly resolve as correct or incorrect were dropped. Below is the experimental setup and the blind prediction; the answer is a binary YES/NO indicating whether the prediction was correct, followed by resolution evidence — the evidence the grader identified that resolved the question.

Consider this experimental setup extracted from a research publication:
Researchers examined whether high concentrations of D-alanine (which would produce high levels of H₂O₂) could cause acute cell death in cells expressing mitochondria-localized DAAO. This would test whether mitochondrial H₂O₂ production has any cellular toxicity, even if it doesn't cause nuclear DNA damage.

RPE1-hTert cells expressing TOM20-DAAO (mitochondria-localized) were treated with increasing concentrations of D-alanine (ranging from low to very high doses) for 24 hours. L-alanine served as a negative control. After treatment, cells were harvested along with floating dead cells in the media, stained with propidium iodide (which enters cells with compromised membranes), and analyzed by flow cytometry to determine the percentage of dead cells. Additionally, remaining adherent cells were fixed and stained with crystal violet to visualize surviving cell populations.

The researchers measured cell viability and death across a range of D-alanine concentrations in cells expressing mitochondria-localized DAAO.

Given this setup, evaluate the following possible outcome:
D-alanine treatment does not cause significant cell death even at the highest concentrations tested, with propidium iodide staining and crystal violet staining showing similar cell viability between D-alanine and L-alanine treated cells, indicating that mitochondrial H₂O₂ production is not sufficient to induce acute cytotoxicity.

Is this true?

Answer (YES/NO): NO